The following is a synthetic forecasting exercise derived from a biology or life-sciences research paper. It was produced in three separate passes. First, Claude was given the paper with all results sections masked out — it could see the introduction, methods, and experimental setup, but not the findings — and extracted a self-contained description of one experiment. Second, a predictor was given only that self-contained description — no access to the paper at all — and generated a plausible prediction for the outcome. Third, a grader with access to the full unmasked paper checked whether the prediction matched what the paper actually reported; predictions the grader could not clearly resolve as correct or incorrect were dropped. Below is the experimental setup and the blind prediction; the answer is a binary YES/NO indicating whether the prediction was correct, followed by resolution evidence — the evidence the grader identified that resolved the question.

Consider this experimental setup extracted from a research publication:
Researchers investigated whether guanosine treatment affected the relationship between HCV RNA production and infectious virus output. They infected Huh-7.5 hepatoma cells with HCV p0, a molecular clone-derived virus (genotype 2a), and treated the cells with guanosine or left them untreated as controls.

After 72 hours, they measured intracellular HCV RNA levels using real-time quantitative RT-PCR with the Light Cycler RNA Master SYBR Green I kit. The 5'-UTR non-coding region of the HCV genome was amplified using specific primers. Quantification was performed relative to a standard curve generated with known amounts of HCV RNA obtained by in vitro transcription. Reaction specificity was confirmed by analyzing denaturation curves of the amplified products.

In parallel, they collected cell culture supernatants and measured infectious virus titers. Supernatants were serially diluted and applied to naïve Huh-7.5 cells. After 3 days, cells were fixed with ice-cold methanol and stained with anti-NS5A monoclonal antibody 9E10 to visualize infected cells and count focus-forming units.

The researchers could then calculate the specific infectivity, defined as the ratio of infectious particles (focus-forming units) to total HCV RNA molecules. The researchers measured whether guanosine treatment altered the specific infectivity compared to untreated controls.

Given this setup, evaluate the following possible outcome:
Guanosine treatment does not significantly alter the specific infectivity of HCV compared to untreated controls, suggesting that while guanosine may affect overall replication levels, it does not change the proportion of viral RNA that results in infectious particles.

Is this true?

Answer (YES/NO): NO